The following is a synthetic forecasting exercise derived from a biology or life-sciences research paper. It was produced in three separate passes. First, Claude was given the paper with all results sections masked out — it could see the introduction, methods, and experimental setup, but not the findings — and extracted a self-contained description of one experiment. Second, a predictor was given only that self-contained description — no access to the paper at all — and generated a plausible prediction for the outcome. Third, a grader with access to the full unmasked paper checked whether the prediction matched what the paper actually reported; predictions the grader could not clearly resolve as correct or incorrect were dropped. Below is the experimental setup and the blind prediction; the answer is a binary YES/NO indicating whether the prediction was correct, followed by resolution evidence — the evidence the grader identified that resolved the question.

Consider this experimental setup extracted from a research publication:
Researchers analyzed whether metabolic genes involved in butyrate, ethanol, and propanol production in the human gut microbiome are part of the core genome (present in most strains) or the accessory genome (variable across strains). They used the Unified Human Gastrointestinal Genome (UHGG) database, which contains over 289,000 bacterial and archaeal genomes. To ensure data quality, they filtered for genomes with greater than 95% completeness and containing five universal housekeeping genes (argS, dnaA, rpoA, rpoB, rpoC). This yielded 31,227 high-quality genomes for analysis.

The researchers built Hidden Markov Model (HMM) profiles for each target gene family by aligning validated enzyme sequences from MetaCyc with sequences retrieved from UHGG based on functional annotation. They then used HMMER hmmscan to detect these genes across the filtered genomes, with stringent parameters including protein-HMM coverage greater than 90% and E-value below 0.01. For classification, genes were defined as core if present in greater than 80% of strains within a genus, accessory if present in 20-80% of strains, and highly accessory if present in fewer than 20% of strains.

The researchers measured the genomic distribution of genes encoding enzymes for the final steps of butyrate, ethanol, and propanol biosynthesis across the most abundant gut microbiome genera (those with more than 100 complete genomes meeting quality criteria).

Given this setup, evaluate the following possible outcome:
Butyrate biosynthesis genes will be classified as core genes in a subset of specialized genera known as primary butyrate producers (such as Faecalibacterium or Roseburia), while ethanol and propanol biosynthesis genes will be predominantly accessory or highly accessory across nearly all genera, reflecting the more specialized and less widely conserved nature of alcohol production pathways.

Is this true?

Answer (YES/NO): NO